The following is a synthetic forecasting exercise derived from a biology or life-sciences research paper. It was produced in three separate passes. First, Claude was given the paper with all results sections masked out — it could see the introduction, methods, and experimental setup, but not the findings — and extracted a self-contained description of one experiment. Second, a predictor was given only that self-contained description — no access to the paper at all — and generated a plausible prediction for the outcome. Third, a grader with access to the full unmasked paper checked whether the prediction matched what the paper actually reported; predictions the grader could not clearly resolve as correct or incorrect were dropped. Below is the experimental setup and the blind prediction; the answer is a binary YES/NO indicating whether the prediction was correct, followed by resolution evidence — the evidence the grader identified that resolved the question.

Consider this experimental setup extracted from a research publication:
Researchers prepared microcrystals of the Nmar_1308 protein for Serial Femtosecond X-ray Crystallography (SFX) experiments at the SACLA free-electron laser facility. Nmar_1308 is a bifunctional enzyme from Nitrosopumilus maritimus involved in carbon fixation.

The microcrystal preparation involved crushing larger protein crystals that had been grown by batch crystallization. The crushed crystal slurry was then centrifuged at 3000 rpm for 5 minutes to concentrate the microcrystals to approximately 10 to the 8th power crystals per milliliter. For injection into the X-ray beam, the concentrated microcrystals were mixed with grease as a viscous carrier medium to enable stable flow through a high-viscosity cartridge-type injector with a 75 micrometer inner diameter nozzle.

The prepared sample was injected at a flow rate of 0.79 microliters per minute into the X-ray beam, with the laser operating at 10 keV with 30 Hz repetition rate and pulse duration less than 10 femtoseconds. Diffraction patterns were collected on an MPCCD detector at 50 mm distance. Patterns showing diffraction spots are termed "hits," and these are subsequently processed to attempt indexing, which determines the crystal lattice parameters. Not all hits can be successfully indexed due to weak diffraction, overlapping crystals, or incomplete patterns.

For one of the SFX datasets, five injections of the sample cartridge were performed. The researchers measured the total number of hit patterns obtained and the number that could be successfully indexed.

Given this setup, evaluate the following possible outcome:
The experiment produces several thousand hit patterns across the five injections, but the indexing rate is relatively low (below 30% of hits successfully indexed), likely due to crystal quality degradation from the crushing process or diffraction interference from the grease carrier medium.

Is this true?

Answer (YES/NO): NO